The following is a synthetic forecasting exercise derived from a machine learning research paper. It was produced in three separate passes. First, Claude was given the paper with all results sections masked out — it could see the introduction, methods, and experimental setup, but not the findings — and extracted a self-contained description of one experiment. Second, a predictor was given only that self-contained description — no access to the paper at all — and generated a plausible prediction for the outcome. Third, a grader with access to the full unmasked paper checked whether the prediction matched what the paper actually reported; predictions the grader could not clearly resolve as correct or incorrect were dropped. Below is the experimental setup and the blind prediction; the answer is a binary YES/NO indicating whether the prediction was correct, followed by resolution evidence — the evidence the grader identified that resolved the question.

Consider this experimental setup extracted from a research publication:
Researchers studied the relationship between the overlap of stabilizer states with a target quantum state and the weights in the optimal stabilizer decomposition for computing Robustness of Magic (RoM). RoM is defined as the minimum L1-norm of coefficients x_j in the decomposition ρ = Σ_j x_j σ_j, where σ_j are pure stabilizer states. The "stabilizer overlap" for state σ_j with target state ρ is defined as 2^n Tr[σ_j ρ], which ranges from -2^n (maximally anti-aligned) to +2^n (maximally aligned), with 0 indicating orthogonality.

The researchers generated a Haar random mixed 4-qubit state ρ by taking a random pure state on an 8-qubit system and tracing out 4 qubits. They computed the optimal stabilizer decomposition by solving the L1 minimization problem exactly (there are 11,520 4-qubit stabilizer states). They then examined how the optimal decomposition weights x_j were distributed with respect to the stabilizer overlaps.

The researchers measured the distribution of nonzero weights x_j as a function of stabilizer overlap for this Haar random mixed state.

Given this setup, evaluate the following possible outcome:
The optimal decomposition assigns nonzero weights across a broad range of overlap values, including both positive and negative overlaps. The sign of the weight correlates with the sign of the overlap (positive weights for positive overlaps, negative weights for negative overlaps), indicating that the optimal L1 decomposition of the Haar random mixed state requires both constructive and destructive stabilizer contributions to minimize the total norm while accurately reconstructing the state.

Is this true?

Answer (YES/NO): NO